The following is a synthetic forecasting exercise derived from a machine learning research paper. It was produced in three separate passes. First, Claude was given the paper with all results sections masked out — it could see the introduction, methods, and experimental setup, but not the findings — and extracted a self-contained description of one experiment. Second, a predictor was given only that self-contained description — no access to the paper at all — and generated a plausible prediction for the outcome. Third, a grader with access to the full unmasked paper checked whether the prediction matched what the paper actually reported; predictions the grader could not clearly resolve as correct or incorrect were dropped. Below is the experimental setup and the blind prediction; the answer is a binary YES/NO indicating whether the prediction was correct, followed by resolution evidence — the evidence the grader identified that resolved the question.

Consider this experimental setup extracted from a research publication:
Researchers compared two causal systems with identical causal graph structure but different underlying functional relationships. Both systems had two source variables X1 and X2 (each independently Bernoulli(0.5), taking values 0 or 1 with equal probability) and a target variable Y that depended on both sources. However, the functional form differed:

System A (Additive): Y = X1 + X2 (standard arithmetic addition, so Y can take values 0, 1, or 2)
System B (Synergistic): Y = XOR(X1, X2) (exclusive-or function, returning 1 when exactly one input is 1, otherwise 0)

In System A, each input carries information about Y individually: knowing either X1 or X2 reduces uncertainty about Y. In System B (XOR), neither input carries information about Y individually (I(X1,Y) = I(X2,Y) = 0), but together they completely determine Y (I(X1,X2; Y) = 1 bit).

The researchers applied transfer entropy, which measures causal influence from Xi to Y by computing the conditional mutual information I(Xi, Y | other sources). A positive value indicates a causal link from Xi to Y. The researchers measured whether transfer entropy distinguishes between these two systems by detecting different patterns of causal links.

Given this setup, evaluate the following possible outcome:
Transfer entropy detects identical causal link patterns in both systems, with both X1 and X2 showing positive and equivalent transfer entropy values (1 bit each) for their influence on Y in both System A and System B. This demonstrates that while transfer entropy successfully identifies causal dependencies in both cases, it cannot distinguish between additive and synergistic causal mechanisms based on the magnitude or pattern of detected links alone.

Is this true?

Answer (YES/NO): YES